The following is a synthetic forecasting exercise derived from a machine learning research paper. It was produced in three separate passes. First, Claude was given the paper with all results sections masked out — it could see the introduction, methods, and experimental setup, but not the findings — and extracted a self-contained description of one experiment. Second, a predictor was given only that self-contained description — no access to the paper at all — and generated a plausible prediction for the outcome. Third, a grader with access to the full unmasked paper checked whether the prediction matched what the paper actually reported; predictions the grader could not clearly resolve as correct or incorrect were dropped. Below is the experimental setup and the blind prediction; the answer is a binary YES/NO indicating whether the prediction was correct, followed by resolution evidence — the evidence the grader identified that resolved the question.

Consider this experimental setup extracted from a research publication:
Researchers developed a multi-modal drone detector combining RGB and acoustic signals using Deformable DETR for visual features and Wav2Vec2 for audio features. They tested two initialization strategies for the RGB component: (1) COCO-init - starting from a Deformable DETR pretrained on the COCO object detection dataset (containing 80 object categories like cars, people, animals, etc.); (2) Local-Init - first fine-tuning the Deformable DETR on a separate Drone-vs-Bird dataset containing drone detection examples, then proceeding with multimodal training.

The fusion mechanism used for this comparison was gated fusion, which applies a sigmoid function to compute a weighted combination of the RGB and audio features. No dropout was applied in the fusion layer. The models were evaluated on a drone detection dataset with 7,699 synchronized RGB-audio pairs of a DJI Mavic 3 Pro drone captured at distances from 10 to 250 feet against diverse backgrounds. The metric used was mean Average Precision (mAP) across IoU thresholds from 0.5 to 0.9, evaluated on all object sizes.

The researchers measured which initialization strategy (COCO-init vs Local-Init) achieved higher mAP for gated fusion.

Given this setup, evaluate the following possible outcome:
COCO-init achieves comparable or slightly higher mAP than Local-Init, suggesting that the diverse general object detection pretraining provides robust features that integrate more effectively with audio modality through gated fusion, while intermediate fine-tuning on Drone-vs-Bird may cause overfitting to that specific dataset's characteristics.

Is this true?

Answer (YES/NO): NO